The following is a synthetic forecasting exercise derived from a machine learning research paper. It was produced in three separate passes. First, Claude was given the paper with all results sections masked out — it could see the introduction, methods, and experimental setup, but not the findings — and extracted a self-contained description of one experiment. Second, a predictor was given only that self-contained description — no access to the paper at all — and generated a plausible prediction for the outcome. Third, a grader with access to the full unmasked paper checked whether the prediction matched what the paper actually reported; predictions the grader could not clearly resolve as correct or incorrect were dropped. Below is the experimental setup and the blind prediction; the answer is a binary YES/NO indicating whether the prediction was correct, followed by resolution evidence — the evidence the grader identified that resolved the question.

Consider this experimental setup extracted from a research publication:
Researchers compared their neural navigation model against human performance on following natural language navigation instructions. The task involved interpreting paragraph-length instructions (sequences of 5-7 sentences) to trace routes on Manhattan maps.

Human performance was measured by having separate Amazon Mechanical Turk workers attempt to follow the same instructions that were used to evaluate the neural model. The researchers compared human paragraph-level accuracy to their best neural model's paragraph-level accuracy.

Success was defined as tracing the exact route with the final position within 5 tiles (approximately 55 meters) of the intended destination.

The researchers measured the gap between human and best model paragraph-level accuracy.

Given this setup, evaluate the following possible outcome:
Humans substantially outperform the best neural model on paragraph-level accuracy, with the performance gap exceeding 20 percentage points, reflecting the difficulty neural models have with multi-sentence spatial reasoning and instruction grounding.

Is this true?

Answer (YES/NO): YES